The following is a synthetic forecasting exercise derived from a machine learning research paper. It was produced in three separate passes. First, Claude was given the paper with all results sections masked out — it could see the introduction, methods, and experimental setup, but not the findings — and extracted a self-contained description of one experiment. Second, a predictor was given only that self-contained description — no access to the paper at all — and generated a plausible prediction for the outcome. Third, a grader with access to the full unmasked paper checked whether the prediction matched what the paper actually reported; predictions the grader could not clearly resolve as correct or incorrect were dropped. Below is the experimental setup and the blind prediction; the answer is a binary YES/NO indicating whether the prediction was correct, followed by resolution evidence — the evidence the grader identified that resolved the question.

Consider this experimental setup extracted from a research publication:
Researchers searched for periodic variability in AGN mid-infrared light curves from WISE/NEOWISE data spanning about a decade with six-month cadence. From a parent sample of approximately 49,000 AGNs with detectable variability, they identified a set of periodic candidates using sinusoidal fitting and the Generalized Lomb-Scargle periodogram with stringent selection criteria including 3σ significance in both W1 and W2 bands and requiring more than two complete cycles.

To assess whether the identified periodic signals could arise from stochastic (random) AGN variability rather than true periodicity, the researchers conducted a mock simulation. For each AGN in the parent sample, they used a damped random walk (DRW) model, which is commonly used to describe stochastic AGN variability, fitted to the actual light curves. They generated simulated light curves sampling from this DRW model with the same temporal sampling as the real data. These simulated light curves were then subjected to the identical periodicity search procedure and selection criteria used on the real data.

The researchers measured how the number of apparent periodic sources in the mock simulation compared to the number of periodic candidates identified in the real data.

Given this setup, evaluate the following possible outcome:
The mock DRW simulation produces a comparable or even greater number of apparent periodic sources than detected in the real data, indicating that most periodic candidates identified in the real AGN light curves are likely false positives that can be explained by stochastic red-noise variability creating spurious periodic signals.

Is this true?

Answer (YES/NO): YES